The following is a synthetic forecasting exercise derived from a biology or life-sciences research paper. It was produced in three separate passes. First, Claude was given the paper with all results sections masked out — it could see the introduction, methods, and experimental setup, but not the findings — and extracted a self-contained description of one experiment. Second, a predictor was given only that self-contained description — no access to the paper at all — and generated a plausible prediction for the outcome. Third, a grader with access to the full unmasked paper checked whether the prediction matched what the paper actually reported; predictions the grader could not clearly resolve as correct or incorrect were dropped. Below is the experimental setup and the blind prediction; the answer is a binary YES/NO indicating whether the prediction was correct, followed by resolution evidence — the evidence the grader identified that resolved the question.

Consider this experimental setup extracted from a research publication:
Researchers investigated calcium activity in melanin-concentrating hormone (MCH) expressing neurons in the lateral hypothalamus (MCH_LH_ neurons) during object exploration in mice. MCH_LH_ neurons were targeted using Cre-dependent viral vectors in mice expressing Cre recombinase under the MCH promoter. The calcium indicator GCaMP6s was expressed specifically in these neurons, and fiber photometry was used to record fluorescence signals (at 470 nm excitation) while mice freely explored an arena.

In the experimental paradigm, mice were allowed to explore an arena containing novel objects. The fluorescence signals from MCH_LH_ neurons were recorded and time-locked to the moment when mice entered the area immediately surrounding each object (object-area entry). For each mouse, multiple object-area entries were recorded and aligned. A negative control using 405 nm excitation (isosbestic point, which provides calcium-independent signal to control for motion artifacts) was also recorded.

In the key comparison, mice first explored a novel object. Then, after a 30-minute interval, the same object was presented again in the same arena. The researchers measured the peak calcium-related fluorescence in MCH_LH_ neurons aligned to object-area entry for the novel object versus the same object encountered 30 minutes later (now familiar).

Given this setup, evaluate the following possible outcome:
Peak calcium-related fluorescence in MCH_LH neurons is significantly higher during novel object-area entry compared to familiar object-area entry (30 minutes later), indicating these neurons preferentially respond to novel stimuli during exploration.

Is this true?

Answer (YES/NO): YES